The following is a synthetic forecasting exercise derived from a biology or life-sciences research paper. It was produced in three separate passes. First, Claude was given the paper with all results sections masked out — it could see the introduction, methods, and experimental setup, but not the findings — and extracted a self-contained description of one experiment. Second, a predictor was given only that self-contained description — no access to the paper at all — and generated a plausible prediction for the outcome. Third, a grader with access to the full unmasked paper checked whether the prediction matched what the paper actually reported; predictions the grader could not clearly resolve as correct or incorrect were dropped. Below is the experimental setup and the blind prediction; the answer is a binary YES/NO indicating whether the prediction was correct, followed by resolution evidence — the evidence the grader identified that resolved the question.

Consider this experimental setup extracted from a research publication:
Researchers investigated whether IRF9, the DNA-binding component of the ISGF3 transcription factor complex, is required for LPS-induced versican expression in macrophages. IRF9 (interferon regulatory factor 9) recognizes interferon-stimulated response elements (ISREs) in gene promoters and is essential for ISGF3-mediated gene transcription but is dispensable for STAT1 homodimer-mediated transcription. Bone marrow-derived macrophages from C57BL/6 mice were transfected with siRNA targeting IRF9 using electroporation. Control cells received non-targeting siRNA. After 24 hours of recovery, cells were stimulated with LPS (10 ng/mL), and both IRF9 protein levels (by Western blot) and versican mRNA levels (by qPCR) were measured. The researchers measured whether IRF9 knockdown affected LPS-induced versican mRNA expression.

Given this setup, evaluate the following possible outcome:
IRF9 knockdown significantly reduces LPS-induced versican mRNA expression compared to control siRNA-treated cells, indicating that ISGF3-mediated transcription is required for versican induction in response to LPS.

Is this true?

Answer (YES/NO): YES